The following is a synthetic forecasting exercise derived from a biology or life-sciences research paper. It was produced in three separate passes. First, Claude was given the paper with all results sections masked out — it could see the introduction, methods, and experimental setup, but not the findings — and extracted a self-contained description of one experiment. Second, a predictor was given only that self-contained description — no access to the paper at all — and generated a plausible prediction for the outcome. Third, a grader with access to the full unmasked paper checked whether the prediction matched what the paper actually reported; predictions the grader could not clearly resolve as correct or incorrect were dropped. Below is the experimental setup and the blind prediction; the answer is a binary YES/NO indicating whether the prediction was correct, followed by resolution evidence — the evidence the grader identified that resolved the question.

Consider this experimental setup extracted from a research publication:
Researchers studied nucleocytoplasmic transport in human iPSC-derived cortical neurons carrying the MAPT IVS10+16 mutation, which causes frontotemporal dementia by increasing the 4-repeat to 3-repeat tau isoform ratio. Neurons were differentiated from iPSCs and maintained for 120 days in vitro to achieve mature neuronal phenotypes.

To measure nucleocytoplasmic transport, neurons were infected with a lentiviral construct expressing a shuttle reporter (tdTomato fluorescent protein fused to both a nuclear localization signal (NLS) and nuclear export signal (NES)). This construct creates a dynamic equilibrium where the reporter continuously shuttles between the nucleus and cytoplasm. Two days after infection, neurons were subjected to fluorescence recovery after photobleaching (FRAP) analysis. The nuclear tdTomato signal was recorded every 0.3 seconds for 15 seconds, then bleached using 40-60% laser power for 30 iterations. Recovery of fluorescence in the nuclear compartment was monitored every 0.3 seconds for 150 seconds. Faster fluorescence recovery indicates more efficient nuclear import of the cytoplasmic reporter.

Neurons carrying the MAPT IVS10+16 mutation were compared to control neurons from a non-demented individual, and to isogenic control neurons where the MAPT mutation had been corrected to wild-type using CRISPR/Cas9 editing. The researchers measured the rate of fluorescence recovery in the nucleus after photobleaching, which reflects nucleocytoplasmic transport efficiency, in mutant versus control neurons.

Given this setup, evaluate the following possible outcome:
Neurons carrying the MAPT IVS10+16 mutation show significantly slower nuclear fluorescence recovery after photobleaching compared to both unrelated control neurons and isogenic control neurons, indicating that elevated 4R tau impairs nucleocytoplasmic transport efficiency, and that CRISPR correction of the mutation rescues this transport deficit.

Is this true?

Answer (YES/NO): NO